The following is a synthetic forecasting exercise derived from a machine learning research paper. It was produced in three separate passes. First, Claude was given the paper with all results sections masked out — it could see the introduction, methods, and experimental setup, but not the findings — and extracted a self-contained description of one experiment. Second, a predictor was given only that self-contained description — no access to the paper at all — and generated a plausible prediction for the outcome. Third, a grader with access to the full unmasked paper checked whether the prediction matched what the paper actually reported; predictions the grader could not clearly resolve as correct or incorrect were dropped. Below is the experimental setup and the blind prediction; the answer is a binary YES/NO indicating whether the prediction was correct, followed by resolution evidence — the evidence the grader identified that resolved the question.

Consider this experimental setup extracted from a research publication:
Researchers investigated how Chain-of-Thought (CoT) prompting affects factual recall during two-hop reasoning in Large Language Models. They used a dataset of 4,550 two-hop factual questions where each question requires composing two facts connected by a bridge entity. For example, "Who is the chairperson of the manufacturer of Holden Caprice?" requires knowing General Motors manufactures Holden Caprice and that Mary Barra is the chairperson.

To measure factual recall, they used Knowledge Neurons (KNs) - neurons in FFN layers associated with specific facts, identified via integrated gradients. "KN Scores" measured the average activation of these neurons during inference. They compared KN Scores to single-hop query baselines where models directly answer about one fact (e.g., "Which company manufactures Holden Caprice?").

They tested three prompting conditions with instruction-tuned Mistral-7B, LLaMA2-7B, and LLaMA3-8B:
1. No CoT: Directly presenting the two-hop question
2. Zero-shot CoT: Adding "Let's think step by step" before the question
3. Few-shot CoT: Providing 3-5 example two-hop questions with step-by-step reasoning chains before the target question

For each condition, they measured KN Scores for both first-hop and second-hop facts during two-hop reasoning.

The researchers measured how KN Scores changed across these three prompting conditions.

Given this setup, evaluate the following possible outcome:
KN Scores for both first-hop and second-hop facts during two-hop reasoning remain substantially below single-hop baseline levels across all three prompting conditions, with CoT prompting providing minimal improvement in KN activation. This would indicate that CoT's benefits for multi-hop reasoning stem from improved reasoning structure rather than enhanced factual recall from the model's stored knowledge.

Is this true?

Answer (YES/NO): NO